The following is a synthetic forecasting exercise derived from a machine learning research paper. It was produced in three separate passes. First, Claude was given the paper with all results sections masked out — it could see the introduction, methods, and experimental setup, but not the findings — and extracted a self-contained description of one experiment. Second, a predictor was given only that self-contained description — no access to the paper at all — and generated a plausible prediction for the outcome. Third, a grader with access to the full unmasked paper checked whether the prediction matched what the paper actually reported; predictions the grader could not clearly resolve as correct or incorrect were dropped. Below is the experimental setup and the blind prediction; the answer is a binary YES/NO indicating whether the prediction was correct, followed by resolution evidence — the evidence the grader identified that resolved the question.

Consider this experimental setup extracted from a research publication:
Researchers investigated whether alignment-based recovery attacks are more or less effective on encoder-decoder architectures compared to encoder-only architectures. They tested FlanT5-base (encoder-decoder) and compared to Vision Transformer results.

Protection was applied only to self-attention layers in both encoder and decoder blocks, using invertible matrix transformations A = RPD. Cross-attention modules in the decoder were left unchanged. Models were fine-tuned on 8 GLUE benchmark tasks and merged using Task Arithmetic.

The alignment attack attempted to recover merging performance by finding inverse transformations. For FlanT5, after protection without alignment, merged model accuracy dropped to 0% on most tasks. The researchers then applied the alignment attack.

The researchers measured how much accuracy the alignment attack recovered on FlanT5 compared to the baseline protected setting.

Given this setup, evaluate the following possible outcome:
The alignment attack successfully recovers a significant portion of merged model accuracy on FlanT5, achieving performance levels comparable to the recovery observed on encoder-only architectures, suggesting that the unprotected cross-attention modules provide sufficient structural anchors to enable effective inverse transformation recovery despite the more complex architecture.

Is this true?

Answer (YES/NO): NO